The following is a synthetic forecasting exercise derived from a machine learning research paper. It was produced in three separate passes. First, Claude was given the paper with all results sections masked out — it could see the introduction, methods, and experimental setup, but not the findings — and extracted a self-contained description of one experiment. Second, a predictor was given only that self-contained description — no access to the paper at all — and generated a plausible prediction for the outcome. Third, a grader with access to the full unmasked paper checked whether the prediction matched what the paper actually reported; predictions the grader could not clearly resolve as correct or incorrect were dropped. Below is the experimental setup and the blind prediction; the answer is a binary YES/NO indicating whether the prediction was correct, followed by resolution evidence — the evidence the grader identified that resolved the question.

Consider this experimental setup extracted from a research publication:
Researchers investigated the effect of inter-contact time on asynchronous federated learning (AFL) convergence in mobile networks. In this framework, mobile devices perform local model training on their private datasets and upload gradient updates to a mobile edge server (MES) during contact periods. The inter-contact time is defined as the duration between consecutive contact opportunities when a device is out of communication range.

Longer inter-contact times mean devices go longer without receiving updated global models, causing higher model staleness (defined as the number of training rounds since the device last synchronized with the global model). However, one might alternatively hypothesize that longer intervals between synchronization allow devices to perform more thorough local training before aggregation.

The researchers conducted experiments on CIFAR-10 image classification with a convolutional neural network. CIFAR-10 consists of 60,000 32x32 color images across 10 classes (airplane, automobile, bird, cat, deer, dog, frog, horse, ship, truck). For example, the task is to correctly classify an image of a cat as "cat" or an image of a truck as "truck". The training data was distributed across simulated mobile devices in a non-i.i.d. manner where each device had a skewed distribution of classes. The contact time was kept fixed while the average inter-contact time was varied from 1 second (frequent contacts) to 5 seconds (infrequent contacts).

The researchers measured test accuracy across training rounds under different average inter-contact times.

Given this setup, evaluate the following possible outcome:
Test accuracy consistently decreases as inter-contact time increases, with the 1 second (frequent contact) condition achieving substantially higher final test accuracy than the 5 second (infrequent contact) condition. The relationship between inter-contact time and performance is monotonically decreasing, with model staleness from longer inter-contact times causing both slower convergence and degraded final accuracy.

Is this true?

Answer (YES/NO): YES